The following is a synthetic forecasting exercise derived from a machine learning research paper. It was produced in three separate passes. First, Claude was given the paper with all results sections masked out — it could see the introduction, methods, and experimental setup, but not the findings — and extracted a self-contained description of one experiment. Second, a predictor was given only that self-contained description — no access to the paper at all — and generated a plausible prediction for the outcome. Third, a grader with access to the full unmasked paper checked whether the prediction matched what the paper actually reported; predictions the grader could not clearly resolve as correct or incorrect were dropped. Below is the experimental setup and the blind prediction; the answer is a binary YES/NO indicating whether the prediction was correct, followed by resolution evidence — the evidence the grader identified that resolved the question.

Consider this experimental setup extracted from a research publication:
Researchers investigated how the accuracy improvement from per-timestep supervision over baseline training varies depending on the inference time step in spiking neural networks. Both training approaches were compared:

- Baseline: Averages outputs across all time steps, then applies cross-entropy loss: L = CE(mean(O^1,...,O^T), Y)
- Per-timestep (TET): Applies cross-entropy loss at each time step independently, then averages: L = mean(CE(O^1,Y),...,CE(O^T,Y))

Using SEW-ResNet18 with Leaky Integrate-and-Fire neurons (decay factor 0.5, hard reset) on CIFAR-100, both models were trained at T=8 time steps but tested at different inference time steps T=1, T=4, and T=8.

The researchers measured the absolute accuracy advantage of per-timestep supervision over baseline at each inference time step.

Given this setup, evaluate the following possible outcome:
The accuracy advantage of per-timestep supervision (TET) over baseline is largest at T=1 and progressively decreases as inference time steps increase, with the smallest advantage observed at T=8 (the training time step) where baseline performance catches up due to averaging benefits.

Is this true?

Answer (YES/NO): YES